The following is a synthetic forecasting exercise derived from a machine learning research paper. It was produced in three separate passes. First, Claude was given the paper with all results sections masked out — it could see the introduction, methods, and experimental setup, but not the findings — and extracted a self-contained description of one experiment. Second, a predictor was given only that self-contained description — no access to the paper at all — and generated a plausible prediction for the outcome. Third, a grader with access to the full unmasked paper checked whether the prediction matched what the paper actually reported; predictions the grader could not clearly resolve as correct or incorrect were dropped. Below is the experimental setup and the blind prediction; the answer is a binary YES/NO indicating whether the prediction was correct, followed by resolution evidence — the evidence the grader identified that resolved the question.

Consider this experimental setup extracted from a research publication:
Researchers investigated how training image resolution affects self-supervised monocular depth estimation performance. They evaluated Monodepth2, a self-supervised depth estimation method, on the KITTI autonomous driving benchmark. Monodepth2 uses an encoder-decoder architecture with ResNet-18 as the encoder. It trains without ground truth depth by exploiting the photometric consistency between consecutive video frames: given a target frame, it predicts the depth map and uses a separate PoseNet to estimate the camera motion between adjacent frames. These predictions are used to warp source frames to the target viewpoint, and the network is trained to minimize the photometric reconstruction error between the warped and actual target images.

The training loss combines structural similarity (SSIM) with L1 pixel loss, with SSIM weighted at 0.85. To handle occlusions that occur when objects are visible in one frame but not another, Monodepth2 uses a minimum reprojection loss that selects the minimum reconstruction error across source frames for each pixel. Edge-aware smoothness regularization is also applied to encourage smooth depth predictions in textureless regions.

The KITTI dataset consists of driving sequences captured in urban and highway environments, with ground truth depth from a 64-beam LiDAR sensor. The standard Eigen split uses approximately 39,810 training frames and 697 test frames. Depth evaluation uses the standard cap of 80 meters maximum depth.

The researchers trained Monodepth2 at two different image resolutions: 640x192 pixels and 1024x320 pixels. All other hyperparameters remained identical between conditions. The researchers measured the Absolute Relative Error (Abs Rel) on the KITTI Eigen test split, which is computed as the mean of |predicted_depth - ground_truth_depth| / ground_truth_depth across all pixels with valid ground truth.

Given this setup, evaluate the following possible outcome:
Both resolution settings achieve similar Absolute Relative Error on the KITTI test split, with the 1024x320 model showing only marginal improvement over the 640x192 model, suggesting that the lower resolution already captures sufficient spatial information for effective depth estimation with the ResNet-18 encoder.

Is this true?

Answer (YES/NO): NO